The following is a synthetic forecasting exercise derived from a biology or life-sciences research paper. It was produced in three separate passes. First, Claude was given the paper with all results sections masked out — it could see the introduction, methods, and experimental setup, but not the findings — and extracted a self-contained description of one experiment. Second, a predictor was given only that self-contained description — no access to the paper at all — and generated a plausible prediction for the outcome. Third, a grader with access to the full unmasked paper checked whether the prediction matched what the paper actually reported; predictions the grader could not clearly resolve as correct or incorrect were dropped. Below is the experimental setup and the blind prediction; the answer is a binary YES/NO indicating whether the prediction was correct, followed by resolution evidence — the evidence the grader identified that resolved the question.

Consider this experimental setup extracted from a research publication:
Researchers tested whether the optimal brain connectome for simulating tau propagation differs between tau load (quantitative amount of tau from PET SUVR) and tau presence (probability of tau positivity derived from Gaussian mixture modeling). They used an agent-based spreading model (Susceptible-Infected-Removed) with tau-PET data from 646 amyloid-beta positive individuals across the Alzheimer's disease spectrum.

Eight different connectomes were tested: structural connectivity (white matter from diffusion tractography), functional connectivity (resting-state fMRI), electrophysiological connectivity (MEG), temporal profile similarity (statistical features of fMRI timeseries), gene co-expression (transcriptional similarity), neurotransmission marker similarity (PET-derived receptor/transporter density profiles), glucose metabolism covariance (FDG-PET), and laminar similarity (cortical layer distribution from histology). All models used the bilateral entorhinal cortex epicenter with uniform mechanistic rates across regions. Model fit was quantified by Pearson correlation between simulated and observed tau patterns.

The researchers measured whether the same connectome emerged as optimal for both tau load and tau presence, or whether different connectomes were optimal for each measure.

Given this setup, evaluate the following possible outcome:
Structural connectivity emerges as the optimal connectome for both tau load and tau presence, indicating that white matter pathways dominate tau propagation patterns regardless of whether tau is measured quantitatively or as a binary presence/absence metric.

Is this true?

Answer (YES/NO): NO